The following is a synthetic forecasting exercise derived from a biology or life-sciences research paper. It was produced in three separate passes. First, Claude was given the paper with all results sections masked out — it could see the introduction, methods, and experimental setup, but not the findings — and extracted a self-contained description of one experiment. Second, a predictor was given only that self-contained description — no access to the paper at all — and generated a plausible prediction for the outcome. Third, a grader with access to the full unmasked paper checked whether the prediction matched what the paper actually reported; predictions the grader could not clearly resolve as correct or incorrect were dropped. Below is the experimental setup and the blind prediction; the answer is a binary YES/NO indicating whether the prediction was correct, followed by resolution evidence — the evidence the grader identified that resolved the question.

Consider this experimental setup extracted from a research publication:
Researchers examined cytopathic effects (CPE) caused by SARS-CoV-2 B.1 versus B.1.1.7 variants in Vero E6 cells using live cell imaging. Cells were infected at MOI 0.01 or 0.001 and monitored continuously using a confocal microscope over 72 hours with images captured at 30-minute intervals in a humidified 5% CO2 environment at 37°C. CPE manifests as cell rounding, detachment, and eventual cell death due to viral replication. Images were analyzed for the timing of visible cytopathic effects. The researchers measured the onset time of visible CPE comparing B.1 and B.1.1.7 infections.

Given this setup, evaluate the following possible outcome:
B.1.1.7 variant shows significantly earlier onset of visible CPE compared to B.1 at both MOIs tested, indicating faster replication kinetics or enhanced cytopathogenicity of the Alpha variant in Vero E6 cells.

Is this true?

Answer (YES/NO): NO